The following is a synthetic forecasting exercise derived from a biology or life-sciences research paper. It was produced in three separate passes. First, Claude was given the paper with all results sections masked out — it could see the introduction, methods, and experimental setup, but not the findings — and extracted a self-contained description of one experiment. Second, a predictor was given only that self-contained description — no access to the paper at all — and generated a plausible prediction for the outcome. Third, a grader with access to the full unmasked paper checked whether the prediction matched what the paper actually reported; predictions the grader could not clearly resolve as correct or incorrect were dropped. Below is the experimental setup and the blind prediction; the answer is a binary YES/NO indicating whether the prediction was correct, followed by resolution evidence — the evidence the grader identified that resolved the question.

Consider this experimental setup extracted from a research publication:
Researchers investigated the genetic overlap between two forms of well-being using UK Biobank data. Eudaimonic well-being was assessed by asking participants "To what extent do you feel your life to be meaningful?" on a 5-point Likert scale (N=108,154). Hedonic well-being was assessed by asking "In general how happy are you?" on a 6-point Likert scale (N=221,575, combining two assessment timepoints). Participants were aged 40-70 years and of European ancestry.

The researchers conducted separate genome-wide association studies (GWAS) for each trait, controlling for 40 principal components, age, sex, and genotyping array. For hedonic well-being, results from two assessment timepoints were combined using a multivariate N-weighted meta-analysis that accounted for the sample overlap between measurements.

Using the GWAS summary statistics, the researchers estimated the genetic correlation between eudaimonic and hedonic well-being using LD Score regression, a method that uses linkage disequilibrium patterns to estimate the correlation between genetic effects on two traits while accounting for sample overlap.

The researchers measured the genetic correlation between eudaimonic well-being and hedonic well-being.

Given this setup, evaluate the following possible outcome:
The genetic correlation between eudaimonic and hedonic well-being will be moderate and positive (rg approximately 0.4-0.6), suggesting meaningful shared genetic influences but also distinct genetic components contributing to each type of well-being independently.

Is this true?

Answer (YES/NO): NO